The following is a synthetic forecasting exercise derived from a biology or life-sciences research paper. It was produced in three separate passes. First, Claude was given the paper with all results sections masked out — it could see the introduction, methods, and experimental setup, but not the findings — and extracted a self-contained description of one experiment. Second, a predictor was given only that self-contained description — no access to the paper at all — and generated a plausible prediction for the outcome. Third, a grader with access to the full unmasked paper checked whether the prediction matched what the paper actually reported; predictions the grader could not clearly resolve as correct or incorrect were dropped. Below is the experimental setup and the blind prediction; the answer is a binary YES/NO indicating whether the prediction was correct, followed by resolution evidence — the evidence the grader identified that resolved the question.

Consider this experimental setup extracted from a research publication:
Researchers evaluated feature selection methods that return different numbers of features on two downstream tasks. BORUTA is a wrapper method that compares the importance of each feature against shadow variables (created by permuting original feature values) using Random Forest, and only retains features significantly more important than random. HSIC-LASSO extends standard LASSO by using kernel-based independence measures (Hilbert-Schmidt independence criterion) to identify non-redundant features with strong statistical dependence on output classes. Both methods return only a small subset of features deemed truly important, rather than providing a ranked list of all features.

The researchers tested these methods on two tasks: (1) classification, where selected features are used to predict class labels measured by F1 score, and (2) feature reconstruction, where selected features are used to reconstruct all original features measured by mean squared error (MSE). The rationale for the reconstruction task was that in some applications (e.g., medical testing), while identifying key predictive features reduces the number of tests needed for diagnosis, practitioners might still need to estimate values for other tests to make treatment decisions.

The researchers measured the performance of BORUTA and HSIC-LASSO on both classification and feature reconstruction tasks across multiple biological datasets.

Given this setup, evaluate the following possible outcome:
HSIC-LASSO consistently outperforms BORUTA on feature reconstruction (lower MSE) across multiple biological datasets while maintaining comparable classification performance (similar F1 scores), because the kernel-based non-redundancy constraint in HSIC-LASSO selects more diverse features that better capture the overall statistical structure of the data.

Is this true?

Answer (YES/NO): NO